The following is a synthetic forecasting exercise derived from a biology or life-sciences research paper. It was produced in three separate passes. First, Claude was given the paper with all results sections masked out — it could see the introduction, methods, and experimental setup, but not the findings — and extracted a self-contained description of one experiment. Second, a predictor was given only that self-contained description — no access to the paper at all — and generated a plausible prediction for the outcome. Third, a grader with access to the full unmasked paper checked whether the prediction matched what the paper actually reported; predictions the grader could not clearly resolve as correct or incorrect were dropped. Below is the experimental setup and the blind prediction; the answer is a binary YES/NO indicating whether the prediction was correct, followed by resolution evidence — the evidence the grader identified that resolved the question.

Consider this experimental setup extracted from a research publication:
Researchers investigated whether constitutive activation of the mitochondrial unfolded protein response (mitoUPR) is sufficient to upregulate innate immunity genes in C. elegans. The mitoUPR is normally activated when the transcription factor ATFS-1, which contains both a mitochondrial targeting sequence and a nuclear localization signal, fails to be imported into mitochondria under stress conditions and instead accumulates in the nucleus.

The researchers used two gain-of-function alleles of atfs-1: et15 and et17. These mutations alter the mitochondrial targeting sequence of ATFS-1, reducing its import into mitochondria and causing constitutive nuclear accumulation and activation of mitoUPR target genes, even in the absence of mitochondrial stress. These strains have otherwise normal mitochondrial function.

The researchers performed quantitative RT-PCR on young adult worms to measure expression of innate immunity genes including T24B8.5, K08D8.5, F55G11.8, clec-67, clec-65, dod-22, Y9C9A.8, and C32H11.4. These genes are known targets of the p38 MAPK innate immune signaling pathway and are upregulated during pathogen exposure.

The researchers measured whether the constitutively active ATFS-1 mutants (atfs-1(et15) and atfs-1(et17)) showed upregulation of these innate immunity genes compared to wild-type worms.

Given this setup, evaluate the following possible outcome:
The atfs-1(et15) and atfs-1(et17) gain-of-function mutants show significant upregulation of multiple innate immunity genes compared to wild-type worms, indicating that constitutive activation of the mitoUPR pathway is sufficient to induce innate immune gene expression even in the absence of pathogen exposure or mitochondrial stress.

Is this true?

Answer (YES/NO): YES